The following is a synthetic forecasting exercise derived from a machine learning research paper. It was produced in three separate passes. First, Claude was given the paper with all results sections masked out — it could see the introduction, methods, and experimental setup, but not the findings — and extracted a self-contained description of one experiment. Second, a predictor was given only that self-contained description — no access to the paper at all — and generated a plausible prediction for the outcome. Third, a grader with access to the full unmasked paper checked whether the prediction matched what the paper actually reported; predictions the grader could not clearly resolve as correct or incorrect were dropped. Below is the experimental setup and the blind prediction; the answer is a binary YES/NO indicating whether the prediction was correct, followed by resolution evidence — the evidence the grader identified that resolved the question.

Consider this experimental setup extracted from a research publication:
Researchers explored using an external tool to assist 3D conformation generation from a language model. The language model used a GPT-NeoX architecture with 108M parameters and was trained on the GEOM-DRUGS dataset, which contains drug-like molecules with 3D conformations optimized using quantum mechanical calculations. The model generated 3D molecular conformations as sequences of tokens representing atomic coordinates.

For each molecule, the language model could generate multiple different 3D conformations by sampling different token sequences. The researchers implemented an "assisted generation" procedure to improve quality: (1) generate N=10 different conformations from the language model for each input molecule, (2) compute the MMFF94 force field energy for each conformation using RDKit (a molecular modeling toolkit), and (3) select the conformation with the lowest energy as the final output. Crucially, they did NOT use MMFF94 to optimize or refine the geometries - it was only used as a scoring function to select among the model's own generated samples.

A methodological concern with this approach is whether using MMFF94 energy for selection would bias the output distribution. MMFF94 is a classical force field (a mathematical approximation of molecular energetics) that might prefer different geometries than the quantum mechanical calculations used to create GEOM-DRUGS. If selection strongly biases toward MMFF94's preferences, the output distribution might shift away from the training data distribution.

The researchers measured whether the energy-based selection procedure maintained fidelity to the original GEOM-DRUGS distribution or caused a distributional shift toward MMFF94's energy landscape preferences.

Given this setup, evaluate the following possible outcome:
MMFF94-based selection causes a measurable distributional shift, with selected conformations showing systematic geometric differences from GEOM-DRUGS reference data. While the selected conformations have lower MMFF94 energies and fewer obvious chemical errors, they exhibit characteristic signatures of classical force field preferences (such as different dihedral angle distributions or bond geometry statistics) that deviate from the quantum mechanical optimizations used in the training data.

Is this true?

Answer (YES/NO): NO